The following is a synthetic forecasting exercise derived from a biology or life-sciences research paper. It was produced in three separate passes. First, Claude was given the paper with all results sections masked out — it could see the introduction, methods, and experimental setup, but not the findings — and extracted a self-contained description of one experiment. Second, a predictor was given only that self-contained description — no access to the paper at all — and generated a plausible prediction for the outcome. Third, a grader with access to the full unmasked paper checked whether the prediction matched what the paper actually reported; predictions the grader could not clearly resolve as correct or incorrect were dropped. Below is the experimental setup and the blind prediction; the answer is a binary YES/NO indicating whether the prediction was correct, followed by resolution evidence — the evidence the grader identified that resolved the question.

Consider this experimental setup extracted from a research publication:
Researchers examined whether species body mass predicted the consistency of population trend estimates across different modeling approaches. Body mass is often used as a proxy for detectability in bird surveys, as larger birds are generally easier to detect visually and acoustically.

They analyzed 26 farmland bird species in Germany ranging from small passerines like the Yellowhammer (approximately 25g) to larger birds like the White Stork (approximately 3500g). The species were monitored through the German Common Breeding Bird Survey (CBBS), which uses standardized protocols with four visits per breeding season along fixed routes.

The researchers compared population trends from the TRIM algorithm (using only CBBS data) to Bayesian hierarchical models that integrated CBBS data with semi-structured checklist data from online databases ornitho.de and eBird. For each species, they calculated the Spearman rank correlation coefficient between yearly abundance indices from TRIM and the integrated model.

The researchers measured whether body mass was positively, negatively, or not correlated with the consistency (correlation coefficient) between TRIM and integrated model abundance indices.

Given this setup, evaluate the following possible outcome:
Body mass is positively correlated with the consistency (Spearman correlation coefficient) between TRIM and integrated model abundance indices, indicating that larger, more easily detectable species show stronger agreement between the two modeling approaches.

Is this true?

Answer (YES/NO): NO